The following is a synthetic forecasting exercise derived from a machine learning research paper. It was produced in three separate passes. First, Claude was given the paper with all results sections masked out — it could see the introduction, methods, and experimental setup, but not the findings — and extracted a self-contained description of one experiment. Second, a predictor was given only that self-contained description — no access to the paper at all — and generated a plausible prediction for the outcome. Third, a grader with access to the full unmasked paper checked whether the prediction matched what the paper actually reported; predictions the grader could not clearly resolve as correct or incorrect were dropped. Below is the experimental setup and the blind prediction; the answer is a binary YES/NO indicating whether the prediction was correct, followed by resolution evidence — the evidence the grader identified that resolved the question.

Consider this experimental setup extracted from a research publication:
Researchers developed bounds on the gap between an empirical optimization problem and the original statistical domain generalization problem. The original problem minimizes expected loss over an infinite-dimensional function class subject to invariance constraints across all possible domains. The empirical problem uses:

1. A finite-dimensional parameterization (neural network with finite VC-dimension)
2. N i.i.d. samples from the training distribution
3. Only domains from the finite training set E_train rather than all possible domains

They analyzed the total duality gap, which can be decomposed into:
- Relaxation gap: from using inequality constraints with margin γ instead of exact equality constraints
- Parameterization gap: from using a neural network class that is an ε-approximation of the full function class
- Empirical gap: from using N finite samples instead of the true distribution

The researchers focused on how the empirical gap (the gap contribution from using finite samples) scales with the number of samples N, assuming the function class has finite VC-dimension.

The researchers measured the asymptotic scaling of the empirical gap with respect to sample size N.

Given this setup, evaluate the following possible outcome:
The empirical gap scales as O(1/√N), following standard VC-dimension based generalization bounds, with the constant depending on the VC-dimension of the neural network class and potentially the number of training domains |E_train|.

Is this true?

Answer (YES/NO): YES